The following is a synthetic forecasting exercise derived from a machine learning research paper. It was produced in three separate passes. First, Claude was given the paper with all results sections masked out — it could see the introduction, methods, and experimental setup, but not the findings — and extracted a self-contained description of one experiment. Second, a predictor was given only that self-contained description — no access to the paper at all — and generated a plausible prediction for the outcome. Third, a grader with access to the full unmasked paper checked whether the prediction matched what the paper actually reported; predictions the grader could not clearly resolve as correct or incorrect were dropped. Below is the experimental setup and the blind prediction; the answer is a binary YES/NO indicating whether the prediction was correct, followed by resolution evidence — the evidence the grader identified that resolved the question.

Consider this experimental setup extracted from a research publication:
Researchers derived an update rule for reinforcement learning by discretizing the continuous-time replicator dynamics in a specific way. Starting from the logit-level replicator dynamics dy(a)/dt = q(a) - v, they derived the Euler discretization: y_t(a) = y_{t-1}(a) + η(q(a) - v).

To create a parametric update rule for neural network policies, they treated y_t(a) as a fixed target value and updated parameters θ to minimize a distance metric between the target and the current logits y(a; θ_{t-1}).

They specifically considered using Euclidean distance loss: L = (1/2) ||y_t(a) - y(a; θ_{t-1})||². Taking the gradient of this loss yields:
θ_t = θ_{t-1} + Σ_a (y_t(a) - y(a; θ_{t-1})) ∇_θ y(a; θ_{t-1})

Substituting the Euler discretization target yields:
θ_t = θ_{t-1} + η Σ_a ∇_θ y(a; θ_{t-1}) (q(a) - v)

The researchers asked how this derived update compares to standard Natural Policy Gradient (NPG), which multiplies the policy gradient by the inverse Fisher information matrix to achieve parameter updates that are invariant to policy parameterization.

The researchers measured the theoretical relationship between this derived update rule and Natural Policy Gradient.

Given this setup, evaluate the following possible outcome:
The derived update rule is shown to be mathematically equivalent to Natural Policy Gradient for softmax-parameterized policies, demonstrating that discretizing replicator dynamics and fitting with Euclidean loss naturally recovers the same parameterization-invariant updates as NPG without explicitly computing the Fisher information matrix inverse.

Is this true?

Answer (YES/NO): NO